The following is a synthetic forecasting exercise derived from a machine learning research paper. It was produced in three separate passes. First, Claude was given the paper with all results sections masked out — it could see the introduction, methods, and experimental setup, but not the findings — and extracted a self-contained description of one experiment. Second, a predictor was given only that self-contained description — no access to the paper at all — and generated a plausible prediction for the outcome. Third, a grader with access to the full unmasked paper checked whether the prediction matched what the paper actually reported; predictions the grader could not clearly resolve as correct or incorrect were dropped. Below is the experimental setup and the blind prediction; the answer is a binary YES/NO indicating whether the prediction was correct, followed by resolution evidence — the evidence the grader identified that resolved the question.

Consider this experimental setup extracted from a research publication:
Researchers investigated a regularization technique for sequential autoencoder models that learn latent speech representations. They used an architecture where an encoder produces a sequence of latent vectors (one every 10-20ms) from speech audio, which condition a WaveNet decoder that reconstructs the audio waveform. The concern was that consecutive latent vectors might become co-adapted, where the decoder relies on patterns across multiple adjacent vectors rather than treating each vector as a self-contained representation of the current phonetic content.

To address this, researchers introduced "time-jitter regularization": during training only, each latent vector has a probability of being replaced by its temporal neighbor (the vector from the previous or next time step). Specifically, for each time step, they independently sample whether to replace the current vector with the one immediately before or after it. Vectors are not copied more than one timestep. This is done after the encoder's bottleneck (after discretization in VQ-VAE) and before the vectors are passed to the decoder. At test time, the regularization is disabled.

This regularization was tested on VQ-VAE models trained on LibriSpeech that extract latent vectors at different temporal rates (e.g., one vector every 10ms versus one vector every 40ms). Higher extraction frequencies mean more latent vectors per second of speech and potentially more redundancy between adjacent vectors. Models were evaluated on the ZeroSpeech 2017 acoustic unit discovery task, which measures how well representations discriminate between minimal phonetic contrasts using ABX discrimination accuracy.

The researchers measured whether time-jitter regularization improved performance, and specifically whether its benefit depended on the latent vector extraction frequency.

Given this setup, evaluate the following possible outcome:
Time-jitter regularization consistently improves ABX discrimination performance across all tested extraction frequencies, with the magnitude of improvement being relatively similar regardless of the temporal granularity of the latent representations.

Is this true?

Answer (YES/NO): NO